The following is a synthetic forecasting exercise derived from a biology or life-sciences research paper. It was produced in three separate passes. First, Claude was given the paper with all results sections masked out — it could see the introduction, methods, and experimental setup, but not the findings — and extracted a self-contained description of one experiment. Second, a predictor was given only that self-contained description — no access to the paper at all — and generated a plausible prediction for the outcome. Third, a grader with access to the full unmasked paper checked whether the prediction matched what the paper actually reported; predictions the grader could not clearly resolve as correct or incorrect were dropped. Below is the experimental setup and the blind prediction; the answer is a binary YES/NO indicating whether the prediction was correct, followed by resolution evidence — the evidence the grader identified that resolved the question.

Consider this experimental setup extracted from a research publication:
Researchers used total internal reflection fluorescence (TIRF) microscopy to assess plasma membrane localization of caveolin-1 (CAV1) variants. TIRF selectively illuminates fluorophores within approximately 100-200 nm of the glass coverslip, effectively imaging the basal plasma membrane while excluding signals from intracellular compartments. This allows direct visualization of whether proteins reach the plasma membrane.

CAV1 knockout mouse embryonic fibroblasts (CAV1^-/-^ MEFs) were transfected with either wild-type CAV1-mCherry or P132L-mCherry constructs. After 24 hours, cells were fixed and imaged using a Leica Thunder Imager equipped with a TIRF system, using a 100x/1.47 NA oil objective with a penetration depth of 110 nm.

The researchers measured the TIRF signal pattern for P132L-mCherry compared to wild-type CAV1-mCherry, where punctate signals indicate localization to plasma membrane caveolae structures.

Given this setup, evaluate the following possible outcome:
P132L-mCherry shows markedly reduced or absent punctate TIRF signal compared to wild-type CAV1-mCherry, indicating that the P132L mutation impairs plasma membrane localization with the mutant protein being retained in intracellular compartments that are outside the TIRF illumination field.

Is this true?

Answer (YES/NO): YES